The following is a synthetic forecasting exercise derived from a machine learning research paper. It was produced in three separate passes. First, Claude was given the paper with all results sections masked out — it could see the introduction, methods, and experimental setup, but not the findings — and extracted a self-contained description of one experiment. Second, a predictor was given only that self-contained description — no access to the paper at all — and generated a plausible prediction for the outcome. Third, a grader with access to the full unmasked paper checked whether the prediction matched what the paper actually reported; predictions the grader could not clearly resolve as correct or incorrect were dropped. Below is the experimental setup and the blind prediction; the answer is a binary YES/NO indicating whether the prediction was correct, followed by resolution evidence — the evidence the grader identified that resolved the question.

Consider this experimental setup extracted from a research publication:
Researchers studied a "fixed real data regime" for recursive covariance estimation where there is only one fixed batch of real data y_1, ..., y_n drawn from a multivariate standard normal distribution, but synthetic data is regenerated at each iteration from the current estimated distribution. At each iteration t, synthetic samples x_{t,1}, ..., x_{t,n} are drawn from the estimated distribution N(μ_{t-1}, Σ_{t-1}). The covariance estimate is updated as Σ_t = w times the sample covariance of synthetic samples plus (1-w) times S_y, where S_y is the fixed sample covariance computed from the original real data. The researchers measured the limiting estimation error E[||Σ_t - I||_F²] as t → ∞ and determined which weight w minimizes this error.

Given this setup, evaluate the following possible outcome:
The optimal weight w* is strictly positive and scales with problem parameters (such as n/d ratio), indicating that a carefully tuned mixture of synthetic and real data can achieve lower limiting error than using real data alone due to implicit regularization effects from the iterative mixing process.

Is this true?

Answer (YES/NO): NO